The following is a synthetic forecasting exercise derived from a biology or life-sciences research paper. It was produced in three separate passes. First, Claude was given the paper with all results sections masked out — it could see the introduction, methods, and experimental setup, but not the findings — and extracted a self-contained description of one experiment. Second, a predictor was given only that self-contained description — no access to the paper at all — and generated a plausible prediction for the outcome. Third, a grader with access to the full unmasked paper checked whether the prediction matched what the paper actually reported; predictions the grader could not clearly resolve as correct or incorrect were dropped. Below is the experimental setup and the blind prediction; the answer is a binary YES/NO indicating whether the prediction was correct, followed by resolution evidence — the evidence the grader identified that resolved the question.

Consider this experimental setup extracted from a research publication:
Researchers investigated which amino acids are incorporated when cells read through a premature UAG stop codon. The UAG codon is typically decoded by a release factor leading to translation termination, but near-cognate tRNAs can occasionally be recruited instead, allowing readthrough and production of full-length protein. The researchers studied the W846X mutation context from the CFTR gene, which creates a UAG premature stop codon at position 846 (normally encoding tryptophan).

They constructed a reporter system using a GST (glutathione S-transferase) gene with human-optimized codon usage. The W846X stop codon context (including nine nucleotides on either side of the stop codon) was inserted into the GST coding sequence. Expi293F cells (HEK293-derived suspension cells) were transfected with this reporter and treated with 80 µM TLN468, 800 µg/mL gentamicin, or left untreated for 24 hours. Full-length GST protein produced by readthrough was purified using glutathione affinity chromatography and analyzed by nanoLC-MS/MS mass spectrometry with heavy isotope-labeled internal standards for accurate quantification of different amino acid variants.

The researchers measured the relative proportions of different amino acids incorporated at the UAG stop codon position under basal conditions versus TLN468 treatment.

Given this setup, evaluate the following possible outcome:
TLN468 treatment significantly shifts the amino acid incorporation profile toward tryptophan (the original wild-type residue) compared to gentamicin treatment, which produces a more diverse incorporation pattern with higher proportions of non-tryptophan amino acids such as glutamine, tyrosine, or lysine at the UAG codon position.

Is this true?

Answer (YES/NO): NO